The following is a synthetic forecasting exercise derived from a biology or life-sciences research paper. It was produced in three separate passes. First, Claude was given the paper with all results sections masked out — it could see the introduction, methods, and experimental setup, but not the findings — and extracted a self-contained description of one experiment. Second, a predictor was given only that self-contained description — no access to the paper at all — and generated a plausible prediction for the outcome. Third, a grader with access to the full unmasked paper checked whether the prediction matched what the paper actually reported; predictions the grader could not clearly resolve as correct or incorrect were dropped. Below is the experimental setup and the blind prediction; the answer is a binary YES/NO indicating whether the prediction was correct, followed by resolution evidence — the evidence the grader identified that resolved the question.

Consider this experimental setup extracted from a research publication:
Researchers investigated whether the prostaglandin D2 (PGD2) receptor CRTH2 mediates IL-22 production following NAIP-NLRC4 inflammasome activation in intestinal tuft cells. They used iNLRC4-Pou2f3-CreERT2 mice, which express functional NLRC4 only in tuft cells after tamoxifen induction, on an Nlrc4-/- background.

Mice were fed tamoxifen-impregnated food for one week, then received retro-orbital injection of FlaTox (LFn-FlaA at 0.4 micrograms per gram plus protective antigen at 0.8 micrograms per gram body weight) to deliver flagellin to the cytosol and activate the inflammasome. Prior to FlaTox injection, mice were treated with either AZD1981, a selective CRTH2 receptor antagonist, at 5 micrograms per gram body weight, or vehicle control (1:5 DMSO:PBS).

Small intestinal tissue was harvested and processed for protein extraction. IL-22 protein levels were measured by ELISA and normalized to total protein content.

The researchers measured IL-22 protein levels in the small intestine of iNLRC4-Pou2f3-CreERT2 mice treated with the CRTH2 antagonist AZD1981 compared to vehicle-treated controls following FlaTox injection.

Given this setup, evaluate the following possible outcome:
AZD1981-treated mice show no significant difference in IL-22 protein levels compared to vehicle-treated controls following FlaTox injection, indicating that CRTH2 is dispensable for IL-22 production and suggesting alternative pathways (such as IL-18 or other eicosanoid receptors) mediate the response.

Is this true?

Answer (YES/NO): NO